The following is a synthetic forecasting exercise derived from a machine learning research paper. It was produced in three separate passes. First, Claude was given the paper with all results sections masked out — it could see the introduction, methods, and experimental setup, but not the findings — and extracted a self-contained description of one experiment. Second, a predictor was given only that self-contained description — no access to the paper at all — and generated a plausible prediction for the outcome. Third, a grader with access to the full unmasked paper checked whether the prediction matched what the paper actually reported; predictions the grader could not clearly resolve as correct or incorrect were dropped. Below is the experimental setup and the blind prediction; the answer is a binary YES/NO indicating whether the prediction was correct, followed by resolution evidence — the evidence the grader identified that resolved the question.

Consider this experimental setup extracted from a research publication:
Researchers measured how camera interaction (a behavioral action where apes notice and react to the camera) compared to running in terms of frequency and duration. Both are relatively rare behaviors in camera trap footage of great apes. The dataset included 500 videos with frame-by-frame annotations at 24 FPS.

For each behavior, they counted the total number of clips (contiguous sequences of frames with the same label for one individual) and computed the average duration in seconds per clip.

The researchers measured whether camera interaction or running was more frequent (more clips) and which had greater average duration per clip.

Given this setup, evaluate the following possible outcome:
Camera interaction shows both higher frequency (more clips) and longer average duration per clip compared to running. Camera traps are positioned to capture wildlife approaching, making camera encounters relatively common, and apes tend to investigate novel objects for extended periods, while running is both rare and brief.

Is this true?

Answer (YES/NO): NO